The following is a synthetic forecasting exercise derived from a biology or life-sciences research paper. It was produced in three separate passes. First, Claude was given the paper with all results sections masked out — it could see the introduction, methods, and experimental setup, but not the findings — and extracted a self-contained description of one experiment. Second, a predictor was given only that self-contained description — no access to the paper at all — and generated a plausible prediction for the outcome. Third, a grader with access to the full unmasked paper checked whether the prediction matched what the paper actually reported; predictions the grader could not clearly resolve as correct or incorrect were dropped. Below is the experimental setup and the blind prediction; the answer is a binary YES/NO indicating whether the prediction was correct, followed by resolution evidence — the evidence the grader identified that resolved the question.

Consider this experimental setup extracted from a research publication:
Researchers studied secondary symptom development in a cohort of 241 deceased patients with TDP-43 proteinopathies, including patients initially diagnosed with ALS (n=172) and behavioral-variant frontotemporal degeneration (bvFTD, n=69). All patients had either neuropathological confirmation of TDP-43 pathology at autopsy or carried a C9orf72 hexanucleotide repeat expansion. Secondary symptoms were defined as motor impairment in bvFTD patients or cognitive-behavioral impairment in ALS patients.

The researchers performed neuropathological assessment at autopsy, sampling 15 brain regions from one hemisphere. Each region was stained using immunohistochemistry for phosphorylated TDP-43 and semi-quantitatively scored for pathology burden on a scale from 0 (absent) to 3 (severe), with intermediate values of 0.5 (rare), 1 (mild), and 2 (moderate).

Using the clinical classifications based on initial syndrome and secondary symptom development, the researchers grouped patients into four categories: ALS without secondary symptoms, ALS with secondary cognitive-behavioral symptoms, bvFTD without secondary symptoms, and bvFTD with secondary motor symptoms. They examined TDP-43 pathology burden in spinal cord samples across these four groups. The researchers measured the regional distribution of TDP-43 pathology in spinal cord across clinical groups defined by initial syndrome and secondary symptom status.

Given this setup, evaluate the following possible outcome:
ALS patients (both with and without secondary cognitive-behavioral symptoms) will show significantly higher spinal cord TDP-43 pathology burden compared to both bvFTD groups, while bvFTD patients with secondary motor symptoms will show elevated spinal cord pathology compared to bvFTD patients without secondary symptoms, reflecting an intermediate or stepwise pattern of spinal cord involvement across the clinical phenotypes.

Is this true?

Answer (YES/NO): NO